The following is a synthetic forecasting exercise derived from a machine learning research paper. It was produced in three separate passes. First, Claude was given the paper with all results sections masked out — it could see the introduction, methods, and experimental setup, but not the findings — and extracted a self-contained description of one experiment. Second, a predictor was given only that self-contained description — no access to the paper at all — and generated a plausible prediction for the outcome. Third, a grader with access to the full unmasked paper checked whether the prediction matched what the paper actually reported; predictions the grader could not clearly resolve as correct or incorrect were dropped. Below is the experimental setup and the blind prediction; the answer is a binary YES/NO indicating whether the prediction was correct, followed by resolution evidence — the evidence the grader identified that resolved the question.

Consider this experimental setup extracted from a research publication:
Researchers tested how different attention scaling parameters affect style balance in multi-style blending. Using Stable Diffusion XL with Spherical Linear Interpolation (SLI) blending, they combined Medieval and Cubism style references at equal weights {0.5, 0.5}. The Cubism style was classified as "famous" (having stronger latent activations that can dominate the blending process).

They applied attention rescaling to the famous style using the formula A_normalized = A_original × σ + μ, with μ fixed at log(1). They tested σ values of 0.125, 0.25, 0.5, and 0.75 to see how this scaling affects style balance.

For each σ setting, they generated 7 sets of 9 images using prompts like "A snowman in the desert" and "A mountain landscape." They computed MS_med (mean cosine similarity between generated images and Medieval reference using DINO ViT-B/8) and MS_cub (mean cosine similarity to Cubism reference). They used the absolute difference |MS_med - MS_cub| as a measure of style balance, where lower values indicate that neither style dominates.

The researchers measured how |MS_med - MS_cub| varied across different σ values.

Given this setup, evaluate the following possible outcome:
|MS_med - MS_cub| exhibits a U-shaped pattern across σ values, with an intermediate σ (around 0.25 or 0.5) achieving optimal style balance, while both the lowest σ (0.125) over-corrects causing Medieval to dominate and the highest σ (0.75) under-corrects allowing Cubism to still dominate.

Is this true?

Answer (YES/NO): NO